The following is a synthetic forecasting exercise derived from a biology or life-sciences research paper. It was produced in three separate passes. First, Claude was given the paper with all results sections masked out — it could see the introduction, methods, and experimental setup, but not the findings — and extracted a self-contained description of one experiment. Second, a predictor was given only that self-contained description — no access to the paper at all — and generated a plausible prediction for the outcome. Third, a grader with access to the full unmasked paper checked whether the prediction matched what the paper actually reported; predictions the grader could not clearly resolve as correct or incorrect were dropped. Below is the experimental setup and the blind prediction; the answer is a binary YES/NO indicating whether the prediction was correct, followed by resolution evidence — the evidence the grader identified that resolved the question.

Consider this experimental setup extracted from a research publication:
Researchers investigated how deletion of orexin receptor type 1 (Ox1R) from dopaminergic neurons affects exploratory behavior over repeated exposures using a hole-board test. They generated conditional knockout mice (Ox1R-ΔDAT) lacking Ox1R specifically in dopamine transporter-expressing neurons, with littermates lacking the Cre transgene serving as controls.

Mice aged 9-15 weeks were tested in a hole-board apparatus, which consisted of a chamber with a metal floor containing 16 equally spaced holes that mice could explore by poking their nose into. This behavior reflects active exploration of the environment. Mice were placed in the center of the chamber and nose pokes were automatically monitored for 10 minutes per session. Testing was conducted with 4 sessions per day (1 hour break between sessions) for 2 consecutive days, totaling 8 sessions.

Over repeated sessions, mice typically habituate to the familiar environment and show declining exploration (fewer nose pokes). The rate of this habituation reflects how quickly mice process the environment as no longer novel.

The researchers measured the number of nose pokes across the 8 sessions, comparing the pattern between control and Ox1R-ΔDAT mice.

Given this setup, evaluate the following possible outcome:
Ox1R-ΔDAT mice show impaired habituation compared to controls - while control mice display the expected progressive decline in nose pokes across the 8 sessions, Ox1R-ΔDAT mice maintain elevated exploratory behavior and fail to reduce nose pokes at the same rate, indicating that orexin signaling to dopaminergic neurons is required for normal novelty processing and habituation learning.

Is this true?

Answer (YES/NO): NO